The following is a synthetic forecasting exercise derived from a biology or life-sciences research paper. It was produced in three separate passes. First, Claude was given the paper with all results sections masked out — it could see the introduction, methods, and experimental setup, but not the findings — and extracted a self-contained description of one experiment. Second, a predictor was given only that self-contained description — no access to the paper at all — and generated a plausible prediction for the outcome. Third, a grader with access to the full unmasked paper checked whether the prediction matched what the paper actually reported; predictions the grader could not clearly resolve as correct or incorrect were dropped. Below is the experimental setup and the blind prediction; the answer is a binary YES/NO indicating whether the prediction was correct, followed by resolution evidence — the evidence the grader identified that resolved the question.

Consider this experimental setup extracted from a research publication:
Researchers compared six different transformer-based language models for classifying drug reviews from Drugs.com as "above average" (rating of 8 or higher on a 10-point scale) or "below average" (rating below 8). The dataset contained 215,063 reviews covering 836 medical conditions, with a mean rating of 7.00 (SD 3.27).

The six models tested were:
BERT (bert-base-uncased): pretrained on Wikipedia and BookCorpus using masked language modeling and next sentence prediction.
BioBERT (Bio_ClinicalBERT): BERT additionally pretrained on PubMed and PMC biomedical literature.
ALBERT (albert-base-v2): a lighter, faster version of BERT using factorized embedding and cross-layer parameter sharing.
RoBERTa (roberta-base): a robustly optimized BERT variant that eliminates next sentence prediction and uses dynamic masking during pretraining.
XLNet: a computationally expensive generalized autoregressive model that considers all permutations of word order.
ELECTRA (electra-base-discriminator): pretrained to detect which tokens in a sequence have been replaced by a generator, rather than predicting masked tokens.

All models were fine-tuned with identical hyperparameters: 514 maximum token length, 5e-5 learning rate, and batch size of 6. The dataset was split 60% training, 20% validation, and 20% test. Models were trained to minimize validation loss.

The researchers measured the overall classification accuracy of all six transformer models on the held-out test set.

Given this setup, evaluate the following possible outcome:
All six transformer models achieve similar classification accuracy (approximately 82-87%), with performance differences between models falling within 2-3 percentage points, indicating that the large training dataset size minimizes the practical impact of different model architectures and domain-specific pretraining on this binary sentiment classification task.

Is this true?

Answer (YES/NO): NO